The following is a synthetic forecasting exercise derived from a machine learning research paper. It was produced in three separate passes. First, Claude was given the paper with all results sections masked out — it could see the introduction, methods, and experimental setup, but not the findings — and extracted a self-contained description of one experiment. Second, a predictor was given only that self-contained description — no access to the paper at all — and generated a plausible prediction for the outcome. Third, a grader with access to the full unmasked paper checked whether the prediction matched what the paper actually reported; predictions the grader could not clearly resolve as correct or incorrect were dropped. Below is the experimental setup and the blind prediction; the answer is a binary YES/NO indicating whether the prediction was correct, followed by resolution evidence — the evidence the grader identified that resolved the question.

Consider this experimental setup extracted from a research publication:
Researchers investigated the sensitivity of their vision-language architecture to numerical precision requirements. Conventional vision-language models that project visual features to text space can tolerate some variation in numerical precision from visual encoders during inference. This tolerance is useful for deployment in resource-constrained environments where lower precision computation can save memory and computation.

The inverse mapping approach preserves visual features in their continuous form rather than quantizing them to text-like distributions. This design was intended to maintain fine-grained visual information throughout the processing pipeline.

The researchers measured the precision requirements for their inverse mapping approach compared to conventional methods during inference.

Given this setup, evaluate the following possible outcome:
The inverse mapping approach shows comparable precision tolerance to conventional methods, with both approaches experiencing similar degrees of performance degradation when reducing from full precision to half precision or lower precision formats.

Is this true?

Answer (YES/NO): NO